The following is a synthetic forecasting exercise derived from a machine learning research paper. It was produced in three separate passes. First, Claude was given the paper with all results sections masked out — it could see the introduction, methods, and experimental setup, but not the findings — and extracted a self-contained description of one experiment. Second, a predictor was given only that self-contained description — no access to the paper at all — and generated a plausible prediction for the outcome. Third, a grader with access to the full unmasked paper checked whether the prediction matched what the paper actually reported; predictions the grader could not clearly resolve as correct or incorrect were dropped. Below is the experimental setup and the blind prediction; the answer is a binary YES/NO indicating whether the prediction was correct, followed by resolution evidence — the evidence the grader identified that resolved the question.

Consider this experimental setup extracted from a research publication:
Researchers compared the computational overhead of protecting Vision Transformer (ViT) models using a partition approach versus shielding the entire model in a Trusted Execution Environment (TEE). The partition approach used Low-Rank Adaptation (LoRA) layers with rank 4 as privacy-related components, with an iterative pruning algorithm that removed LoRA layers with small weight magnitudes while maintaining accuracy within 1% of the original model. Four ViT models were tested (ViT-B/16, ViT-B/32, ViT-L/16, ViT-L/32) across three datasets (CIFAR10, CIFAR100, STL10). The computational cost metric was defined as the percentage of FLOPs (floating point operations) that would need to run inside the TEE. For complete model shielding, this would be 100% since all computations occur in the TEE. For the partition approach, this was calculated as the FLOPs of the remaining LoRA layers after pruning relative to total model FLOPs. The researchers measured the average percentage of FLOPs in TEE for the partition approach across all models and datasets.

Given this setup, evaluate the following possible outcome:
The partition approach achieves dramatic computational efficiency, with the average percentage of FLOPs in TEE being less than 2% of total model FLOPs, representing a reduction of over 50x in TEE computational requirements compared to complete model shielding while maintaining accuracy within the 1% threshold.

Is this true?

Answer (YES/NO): YES